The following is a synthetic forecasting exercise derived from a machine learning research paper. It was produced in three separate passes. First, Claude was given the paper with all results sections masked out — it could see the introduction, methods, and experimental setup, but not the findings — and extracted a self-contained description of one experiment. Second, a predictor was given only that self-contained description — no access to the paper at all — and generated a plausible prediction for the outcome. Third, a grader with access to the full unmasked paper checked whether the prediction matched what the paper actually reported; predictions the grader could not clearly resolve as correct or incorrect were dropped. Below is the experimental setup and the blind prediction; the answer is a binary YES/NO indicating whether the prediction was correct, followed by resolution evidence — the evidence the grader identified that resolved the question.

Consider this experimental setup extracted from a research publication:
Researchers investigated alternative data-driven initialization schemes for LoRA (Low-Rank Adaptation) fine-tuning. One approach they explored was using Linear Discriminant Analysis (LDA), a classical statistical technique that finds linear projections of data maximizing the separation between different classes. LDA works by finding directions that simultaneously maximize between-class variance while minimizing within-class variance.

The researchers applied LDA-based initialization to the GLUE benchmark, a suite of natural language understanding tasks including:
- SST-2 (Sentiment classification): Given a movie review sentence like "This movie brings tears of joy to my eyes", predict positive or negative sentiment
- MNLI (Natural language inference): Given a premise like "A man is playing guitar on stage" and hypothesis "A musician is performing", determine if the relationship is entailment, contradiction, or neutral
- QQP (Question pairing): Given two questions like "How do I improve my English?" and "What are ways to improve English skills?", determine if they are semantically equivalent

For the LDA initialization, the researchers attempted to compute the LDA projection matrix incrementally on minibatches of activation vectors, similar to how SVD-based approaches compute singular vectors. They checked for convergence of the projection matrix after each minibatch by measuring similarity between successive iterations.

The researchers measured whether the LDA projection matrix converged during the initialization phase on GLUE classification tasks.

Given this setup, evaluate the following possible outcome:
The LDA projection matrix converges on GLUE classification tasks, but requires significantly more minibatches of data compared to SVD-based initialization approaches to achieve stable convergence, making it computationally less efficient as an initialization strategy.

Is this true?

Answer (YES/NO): NO